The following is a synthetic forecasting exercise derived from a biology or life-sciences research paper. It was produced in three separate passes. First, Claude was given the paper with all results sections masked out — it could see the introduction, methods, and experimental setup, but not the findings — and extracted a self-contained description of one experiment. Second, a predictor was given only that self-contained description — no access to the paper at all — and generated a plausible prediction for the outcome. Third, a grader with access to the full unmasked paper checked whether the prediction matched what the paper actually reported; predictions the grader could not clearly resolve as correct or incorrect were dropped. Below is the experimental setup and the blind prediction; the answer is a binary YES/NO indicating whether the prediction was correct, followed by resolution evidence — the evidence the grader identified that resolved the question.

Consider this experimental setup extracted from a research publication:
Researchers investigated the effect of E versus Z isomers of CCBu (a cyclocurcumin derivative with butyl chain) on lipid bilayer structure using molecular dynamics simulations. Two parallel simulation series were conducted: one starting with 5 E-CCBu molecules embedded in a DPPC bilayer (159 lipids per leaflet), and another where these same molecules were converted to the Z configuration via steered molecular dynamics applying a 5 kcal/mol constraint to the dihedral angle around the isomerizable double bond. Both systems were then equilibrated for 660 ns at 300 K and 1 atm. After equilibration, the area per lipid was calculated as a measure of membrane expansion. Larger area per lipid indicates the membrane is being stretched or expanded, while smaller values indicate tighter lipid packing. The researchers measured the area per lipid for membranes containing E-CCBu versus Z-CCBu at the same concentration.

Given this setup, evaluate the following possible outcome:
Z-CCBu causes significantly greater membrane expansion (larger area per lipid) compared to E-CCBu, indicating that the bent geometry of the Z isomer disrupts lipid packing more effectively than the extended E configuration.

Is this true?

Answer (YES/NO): YES